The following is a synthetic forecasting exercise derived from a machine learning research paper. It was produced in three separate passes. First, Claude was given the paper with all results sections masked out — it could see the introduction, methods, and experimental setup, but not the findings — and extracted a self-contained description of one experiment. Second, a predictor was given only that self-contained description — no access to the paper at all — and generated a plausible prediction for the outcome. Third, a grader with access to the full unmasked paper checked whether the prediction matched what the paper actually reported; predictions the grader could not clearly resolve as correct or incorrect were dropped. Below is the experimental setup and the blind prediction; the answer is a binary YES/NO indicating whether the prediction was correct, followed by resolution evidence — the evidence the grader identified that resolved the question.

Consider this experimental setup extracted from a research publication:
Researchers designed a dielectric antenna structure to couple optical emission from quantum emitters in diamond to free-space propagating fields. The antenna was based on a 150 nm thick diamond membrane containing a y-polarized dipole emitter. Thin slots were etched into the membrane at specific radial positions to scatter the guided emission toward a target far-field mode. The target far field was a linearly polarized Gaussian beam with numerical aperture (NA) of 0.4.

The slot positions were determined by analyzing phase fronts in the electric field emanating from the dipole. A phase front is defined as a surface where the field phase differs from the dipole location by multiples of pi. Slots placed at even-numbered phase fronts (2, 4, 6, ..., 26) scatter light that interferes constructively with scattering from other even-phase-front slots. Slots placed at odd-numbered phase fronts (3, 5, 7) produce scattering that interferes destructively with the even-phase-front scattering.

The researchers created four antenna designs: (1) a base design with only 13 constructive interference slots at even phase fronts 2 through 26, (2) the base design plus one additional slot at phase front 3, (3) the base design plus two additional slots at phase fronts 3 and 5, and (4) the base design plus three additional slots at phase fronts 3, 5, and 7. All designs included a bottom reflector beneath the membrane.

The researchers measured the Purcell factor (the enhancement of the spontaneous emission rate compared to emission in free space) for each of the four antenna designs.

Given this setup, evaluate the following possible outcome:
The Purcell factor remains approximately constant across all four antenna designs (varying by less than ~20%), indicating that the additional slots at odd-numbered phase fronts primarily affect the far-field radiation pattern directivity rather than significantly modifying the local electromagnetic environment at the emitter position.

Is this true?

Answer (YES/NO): NO